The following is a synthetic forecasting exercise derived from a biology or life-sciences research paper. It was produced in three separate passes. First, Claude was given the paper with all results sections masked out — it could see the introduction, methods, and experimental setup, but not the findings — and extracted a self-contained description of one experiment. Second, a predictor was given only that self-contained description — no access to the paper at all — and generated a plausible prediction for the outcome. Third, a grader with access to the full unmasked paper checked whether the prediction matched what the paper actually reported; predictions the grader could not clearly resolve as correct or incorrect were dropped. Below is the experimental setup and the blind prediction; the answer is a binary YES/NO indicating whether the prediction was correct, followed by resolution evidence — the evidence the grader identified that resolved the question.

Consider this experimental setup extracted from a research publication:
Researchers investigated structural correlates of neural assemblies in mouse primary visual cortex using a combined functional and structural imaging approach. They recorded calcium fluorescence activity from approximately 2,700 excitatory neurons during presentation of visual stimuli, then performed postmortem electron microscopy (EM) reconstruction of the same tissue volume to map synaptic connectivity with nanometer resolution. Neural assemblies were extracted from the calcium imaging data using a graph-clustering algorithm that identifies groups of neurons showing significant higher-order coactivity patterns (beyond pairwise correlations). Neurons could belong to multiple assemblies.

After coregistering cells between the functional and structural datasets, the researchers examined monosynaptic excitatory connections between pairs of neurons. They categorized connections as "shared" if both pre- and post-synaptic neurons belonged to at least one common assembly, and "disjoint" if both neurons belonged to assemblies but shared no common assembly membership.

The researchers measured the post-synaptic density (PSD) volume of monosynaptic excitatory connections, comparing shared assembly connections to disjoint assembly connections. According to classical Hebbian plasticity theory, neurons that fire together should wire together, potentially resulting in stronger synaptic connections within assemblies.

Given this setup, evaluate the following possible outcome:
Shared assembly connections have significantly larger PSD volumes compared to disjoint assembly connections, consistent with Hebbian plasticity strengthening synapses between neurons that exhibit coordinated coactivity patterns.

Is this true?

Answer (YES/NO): NO